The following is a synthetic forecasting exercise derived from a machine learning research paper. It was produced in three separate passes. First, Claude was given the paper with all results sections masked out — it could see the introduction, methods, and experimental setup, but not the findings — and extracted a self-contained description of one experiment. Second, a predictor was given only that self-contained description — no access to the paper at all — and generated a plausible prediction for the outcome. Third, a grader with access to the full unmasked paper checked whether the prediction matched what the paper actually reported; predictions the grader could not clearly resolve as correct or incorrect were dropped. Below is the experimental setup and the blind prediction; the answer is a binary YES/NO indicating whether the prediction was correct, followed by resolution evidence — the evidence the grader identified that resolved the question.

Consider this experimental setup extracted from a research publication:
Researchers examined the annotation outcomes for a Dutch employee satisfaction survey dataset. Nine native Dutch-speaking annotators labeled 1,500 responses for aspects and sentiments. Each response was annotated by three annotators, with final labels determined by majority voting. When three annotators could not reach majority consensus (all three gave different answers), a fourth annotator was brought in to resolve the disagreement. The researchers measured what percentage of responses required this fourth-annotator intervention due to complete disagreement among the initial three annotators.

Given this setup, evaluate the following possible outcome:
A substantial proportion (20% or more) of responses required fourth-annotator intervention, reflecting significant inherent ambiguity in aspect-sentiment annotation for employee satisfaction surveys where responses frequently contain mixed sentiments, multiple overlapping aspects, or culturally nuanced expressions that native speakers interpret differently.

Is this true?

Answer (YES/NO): NO